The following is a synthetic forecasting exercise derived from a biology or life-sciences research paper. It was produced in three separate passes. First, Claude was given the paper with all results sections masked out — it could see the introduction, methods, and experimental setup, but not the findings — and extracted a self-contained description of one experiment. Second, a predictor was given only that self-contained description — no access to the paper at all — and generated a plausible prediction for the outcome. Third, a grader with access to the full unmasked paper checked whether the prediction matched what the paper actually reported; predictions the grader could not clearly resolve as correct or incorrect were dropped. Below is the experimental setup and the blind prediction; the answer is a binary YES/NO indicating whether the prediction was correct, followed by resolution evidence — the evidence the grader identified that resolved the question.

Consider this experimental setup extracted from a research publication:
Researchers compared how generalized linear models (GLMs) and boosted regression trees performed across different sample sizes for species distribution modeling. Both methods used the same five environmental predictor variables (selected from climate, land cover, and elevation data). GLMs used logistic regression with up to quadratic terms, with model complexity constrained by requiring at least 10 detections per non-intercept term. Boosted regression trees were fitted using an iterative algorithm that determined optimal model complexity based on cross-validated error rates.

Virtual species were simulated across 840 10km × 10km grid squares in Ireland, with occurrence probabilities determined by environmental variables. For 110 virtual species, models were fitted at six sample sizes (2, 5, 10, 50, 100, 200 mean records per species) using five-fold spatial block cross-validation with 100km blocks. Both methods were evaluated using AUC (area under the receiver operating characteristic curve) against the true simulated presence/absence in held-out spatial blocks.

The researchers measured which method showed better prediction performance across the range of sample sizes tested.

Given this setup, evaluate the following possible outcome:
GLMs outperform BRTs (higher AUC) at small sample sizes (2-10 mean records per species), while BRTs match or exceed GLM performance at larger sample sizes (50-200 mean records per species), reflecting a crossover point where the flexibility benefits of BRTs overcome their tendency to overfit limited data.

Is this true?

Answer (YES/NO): NO